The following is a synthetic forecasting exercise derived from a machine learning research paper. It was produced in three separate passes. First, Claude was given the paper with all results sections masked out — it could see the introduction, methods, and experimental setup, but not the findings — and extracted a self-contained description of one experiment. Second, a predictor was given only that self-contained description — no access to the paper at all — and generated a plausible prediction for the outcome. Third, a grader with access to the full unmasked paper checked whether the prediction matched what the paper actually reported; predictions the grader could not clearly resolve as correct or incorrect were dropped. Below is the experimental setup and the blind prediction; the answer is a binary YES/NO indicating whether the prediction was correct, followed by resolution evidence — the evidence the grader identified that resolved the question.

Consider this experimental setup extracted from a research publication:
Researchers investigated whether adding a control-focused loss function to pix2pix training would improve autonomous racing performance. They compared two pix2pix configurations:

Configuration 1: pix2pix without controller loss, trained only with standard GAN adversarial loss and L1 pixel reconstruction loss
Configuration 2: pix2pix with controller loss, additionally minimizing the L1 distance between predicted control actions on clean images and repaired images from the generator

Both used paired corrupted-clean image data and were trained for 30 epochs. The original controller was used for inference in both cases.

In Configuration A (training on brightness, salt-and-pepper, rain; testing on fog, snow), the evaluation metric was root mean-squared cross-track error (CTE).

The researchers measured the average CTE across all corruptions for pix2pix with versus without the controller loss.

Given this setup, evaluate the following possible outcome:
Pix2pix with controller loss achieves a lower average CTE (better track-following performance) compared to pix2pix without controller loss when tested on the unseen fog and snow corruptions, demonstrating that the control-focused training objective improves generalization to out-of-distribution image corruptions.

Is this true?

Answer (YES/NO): NO